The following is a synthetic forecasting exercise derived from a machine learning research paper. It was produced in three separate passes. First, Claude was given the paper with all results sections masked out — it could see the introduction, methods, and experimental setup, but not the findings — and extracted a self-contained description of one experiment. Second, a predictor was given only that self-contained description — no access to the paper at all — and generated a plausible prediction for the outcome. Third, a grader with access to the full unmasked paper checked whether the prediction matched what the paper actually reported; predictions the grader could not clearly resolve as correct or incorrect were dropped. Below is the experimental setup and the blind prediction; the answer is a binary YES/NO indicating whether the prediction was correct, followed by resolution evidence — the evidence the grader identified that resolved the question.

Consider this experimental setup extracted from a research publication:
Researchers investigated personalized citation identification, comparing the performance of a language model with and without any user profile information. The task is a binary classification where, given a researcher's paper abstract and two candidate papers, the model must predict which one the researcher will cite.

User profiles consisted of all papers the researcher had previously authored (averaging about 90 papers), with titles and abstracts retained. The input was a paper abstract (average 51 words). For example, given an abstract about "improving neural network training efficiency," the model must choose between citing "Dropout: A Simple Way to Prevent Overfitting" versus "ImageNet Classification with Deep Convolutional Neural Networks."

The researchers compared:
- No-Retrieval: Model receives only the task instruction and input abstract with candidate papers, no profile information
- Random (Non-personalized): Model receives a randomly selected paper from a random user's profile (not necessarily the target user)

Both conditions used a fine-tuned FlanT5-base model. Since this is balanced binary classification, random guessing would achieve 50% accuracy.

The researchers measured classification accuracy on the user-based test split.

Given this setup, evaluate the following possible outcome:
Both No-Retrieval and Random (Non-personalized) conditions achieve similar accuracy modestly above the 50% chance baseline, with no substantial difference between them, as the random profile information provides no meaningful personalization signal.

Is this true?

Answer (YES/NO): NO